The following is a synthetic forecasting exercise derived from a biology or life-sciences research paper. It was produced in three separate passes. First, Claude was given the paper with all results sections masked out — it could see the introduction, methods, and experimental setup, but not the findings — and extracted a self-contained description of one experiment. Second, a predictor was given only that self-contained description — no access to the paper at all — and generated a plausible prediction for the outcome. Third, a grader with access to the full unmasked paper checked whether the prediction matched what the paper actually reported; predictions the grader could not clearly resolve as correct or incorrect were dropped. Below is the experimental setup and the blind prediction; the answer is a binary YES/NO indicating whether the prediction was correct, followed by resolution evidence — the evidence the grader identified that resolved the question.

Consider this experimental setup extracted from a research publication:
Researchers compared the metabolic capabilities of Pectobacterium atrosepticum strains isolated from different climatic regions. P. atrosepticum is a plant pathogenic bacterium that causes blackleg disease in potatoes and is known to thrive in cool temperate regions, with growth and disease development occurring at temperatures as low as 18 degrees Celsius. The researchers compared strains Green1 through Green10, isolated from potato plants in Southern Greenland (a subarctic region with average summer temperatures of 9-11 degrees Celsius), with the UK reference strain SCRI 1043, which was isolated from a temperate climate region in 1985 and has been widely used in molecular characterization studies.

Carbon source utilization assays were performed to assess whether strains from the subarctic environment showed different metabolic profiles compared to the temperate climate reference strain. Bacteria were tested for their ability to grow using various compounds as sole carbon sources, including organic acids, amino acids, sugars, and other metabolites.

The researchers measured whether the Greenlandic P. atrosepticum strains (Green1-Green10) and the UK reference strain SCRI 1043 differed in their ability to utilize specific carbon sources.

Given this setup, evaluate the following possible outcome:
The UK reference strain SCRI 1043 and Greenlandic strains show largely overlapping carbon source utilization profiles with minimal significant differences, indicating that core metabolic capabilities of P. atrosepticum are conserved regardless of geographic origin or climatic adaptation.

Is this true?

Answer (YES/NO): NO